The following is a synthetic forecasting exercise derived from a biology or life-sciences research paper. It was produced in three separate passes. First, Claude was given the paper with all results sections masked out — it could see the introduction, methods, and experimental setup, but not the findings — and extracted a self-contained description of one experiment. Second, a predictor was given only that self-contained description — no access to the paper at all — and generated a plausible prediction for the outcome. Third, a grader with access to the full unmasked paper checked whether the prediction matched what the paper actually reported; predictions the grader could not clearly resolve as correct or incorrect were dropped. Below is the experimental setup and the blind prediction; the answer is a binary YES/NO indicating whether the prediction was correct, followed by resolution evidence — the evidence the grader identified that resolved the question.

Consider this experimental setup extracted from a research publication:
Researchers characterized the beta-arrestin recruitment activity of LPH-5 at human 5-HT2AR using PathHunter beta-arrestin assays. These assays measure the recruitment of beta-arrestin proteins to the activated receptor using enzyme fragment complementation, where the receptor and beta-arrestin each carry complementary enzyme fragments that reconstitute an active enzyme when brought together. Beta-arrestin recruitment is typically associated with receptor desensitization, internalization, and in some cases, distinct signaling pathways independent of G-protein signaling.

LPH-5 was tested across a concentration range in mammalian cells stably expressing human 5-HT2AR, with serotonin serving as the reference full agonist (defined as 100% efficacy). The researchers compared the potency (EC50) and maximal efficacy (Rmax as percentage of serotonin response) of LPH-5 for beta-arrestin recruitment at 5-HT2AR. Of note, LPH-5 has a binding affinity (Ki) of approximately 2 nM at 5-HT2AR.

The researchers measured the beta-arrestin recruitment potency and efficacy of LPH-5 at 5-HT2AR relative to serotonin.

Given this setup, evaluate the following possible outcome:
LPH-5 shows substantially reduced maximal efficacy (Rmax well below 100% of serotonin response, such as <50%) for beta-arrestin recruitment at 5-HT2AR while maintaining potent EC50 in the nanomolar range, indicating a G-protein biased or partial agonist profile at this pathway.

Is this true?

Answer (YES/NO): NO